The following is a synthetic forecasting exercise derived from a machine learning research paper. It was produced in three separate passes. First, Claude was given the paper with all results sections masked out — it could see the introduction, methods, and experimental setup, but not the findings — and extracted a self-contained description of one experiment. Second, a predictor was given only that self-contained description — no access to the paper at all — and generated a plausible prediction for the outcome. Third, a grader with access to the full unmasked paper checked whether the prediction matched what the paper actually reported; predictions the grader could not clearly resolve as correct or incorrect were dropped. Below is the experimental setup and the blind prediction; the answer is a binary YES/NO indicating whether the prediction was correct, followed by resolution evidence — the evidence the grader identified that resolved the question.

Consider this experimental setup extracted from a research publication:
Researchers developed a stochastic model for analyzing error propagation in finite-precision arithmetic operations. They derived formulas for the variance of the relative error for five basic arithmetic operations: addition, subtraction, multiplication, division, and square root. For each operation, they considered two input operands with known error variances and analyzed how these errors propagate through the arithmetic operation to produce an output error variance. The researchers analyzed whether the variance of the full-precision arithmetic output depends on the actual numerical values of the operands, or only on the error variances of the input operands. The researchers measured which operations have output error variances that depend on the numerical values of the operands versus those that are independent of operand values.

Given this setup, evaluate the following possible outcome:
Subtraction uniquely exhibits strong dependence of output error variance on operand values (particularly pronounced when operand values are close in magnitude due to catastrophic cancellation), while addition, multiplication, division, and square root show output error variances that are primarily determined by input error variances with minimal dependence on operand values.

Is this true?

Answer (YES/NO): NO